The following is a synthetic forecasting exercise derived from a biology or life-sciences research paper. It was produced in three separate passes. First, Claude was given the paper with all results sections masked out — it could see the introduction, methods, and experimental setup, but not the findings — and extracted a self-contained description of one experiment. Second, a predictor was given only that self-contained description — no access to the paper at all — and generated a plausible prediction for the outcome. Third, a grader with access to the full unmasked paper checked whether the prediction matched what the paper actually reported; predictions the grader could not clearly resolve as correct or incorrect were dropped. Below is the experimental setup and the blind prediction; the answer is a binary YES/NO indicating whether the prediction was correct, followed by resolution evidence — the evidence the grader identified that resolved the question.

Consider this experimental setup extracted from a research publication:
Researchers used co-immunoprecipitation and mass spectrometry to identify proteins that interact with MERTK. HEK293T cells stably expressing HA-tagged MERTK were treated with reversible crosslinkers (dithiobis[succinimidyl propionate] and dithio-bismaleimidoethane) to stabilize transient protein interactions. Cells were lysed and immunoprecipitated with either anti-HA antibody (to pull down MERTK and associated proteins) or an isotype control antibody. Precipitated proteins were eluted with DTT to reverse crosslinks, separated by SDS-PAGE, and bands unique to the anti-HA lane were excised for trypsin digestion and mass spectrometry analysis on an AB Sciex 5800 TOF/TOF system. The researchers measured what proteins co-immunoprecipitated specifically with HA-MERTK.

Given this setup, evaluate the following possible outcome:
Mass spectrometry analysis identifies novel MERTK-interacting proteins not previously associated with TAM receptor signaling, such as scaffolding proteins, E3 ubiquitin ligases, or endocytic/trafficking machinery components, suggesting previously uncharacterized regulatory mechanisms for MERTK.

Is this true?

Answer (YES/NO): NO